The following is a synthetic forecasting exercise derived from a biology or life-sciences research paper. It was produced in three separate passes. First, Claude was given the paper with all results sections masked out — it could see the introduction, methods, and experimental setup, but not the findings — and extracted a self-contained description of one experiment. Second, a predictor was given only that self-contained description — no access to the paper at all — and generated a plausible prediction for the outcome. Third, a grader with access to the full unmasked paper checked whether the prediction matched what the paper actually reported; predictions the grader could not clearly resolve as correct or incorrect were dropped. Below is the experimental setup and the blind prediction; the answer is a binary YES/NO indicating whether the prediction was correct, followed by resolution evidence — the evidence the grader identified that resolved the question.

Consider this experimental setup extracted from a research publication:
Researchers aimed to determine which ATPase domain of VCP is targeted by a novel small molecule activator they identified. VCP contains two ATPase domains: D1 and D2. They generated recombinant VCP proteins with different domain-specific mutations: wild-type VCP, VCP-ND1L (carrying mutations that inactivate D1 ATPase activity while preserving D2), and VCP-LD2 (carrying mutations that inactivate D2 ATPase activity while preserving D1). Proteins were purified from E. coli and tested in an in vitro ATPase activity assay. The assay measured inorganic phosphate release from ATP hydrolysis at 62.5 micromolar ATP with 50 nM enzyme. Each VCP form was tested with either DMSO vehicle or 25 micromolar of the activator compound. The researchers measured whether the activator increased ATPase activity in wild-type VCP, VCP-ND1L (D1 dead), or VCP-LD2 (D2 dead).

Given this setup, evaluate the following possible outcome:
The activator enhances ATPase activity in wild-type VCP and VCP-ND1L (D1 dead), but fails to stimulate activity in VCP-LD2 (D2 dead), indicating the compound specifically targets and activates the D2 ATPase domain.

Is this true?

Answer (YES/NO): NO